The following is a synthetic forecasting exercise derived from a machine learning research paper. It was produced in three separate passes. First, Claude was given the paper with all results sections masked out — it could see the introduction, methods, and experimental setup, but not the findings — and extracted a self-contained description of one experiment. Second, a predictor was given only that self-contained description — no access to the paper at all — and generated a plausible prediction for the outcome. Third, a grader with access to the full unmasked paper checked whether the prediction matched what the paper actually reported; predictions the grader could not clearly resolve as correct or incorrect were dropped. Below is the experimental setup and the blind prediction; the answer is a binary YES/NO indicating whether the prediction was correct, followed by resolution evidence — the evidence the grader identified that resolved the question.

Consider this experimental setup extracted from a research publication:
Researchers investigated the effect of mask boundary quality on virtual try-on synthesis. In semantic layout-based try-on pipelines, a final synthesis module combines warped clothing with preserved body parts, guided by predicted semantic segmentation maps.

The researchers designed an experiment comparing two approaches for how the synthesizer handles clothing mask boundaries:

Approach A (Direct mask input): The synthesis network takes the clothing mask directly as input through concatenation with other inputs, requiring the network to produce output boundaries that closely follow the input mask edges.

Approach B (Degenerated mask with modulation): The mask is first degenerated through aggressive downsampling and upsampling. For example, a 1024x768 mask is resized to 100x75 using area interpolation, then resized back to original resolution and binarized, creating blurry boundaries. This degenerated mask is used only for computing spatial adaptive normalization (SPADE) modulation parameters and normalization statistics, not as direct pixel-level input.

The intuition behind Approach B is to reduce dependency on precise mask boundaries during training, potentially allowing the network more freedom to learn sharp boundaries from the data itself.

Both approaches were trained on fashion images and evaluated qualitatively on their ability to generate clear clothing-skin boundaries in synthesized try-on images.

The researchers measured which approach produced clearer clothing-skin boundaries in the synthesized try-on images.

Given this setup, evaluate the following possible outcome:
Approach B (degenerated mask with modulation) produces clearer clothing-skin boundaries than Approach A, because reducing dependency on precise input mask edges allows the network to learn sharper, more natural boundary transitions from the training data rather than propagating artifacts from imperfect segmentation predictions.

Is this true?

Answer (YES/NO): YES